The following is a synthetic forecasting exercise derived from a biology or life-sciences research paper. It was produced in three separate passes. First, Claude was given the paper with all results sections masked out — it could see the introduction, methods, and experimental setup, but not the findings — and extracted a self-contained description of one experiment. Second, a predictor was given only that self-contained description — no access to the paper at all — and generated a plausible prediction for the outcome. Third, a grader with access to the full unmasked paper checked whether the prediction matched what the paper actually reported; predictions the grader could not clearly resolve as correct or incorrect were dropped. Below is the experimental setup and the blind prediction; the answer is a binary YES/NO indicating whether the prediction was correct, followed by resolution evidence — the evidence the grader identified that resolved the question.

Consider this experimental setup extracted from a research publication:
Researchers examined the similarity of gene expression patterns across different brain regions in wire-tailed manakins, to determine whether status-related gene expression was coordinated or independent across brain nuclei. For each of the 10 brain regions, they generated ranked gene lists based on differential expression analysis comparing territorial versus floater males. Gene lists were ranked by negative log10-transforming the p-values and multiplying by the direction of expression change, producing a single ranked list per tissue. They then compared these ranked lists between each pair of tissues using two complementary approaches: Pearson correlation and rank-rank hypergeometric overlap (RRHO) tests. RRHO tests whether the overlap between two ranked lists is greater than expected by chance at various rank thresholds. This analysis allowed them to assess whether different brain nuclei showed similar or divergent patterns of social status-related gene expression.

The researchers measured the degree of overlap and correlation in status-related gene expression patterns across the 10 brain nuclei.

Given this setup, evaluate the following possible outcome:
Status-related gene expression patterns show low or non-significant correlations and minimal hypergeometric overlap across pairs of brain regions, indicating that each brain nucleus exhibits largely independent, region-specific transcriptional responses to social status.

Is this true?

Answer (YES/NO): YES